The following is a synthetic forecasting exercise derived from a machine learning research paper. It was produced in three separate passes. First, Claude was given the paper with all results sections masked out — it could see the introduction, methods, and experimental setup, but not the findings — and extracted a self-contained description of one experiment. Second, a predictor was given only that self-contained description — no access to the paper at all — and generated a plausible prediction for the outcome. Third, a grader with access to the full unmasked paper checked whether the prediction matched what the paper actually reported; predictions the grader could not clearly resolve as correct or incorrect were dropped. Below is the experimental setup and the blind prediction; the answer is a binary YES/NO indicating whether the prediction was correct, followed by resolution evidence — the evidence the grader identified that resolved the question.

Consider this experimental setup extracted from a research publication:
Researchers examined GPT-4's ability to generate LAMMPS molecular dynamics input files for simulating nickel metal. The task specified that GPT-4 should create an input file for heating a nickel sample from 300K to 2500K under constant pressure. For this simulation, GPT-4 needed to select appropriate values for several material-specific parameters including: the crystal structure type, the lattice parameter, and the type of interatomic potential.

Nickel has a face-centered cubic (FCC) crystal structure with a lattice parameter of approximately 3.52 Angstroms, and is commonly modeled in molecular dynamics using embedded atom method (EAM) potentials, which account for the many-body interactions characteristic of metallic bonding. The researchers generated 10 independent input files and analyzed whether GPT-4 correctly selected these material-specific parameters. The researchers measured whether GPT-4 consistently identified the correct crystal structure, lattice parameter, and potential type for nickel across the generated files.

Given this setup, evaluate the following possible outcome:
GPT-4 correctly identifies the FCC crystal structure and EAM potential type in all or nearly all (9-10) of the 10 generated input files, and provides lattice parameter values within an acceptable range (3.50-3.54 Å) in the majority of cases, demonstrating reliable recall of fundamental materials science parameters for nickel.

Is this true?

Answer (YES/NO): YES